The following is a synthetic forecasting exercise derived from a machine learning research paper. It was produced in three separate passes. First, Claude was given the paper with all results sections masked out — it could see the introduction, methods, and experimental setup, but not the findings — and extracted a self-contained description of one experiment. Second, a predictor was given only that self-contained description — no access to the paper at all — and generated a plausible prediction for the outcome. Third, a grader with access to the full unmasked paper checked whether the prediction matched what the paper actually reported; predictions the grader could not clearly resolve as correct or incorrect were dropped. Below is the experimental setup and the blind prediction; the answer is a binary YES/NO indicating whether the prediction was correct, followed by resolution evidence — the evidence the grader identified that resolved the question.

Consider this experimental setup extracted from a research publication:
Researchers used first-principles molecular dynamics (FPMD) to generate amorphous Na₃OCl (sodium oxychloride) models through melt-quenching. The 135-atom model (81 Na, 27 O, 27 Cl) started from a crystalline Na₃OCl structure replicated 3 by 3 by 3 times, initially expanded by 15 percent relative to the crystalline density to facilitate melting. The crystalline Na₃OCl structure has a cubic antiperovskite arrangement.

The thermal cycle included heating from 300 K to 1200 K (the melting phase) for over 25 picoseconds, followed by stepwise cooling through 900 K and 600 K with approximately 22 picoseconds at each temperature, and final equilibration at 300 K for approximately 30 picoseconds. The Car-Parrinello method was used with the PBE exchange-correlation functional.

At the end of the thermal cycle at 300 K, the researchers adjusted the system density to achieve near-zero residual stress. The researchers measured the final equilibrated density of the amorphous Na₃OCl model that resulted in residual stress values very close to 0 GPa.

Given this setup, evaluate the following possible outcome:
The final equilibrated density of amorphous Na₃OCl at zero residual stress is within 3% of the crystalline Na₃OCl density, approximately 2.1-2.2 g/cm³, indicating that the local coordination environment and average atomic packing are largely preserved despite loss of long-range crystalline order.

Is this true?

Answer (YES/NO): NO